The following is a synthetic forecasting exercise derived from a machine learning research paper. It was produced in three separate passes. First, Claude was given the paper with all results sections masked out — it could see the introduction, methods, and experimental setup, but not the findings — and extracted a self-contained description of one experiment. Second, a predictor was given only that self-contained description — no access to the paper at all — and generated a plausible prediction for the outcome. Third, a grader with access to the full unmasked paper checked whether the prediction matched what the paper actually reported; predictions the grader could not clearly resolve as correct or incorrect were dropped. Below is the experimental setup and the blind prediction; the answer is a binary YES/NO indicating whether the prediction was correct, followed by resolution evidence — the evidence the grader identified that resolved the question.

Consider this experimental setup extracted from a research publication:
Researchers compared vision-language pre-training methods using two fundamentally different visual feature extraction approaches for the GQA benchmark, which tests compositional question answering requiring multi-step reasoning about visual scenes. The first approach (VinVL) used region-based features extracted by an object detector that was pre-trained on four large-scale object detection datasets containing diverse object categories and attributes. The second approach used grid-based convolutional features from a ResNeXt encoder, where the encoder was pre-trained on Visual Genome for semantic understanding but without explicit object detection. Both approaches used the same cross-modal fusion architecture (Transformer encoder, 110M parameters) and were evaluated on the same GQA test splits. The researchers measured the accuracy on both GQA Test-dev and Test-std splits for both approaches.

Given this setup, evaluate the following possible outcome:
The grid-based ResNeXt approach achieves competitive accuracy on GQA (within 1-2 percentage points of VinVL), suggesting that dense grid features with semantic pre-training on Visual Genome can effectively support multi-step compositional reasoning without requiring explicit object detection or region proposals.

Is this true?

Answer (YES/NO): YES